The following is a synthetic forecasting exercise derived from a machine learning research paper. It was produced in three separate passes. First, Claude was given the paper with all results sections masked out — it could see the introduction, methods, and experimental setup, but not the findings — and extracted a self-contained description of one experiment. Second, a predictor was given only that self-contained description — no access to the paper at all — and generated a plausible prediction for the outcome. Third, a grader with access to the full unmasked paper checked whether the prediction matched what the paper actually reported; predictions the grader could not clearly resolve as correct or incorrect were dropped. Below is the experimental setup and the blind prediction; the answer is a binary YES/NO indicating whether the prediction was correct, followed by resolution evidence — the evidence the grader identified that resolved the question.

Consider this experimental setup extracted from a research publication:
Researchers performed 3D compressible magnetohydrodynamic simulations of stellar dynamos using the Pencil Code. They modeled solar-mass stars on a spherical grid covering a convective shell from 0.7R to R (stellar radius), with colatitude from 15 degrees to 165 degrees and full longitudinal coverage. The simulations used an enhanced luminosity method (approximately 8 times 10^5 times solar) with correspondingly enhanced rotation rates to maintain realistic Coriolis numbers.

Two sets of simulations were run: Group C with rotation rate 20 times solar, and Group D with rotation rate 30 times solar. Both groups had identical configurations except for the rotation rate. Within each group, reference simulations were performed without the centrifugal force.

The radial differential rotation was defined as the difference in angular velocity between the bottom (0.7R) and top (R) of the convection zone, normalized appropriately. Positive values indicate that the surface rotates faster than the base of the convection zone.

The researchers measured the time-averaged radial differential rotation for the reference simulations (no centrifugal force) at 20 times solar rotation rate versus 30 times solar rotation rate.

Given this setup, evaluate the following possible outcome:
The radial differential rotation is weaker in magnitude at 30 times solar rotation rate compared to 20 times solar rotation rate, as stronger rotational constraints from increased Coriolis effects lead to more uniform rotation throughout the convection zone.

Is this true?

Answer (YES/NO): YES